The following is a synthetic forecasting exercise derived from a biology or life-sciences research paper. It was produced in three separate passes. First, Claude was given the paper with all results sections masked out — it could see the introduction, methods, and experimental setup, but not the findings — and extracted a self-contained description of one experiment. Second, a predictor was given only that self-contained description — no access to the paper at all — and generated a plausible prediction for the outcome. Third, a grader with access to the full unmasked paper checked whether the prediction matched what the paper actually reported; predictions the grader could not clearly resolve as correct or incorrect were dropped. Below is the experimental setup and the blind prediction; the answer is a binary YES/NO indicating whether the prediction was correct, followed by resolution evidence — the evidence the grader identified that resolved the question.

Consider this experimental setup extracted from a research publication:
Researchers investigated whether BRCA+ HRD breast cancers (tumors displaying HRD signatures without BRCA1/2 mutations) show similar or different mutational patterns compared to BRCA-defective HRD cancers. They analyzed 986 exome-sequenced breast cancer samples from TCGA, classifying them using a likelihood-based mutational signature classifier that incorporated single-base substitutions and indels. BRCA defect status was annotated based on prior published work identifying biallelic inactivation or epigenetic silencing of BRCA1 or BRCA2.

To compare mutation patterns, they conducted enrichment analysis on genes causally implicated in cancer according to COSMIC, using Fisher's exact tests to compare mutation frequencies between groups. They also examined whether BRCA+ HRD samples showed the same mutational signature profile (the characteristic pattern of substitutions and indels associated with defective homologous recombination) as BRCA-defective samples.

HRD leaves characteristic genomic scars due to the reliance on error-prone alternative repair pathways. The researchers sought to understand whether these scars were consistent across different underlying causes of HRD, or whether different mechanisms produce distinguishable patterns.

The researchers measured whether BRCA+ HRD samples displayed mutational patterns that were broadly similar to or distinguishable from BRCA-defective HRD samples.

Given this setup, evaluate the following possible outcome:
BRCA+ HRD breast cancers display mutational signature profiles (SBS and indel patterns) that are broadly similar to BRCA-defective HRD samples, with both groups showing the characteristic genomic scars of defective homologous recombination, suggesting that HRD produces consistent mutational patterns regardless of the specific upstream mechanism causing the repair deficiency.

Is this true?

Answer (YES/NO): YES